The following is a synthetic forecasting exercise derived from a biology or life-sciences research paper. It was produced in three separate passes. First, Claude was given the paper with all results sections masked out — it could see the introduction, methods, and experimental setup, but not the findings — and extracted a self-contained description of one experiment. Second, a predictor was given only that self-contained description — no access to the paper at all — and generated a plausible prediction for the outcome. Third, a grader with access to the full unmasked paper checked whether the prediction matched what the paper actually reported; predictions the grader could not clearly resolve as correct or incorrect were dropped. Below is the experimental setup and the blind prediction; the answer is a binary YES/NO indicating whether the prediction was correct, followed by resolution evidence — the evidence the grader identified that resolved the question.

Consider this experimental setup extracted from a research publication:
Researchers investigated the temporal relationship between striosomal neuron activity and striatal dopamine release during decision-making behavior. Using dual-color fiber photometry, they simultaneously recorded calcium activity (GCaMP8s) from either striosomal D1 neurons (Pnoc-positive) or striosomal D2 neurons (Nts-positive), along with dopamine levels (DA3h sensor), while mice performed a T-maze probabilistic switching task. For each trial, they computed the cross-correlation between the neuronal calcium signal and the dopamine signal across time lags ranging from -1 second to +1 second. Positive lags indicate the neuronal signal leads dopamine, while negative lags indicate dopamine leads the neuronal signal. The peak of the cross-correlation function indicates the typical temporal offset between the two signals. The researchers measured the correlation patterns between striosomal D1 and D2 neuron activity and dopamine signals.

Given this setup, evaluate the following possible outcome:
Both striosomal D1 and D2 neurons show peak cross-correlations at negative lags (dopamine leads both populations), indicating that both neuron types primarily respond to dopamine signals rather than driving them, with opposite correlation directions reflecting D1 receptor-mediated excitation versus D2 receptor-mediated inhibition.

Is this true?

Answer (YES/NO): NO